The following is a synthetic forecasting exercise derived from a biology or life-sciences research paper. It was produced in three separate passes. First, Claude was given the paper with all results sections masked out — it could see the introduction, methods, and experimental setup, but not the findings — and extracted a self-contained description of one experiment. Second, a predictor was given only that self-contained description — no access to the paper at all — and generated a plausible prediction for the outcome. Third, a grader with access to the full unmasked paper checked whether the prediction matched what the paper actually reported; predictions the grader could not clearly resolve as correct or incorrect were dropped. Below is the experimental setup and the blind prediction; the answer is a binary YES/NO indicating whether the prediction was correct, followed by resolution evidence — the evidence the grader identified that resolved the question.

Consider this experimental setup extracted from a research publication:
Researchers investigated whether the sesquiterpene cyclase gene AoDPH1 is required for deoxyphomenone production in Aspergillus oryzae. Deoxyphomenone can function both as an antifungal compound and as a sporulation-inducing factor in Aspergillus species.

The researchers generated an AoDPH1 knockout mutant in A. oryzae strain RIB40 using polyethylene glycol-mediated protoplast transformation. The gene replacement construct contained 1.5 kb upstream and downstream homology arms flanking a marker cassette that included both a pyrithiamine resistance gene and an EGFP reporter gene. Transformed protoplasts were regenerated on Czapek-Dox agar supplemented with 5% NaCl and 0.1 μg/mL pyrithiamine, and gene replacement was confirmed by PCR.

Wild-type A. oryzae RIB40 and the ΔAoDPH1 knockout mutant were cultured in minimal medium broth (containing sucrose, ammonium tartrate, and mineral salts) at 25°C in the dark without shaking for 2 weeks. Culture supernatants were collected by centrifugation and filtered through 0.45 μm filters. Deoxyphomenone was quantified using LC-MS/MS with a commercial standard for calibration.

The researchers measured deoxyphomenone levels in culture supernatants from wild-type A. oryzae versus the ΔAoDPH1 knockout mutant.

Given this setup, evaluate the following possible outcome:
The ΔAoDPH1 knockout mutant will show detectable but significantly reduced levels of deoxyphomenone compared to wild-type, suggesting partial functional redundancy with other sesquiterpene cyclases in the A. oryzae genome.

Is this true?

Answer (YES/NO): NO